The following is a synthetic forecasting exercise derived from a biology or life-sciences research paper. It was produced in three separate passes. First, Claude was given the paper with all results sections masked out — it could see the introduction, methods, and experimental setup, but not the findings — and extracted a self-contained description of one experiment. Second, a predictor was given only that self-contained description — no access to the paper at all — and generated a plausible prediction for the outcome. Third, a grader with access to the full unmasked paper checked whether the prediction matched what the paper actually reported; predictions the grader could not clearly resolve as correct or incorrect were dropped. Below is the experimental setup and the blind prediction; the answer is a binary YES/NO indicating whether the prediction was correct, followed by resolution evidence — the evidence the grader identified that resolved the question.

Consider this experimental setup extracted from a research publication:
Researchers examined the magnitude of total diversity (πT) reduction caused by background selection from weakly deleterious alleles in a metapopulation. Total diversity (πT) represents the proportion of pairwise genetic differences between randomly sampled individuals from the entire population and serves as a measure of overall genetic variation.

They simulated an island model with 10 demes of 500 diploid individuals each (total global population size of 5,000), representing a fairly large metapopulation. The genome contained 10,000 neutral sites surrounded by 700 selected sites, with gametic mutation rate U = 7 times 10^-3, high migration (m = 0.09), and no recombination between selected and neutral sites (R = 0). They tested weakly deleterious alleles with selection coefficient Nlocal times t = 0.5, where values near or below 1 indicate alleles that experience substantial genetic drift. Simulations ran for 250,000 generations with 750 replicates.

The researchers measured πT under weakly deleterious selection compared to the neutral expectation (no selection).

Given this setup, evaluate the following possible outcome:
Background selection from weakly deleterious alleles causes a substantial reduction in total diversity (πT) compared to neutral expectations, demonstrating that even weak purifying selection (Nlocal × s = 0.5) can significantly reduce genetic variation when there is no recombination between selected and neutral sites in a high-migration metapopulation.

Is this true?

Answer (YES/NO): YES